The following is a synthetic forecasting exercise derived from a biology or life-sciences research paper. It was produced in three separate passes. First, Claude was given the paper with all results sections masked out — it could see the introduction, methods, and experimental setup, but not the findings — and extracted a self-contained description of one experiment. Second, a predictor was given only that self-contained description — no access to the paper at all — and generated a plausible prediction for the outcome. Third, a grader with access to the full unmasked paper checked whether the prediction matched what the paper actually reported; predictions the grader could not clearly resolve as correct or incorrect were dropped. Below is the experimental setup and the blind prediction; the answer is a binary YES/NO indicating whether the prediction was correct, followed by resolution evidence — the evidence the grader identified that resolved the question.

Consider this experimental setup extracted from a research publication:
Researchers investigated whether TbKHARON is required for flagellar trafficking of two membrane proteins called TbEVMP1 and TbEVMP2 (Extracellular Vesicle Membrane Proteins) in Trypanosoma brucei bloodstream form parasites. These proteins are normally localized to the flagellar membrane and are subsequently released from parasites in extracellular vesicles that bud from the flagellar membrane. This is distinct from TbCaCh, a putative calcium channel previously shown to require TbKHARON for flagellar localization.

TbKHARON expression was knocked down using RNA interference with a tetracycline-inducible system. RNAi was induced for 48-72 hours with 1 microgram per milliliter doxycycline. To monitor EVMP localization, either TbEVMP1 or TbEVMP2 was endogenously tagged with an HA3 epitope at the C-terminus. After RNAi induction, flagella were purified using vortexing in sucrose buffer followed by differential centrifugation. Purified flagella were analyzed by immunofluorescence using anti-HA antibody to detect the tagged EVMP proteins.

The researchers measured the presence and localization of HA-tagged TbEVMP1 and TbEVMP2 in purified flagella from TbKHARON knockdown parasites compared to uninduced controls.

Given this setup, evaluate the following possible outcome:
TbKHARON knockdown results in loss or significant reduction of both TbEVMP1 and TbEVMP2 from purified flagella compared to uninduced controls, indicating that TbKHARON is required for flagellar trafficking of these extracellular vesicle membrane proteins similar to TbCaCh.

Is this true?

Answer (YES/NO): YES